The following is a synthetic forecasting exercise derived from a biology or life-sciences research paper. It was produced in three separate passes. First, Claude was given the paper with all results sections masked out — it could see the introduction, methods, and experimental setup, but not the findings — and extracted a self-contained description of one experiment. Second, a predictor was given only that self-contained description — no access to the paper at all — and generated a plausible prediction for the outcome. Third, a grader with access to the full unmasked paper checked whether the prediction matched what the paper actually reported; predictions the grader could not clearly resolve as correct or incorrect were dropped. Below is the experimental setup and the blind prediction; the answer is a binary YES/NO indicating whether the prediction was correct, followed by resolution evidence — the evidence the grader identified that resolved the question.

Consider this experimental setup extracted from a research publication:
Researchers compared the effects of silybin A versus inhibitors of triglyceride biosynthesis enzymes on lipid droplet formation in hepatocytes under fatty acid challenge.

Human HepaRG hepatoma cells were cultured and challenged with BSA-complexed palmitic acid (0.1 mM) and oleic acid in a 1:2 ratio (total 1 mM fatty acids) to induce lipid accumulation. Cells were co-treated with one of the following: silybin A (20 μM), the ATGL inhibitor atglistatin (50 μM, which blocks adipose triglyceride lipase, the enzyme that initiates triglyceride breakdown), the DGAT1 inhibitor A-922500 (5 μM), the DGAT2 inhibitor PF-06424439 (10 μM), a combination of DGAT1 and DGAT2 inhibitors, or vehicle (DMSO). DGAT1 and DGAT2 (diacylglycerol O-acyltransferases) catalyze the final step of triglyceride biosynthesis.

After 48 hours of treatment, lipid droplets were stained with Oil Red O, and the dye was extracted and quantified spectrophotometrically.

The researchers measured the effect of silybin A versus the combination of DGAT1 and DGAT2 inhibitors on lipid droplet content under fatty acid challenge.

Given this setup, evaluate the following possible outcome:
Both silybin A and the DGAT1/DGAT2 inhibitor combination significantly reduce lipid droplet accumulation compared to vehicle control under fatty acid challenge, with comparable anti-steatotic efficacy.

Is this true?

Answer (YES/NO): YES